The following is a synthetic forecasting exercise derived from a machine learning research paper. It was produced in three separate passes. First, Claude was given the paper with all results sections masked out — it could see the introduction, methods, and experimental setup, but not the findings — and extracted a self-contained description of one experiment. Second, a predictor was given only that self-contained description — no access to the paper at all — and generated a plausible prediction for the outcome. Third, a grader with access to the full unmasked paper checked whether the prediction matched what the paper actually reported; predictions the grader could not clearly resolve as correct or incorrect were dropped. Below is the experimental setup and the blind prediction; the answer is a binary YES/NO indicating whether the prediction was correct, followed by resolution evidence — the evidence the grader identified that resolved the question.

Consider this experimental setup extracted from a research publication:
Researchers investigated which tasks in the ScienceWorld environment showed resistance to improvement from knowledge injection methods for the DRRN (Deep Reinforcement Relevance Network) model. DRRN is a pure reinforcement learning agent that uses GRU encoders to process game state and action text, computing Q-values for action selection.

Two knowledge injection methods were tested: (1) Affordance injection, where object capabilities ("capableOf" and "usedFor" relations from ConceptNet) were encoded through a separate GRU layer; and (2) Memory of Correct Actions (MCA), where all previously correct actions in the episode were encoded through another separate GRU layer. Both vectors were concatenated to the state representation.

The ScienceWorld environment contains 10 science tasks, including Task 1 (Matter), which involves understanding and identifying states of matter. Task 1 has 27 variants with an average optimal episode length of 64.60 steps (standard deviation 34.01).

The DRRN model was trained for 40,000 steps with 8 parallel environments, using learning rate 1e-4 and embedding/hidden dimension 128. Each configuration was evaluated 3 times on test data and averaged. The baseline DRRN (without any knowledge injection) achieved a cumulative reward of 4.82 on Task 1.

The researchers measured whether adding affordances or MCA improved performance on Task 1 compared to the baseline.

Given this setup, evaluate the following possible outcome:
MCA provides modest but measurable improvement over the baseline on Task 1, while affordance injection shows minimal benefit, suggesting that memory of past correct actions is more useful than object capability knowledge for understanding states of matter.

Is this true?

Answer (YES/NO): NO